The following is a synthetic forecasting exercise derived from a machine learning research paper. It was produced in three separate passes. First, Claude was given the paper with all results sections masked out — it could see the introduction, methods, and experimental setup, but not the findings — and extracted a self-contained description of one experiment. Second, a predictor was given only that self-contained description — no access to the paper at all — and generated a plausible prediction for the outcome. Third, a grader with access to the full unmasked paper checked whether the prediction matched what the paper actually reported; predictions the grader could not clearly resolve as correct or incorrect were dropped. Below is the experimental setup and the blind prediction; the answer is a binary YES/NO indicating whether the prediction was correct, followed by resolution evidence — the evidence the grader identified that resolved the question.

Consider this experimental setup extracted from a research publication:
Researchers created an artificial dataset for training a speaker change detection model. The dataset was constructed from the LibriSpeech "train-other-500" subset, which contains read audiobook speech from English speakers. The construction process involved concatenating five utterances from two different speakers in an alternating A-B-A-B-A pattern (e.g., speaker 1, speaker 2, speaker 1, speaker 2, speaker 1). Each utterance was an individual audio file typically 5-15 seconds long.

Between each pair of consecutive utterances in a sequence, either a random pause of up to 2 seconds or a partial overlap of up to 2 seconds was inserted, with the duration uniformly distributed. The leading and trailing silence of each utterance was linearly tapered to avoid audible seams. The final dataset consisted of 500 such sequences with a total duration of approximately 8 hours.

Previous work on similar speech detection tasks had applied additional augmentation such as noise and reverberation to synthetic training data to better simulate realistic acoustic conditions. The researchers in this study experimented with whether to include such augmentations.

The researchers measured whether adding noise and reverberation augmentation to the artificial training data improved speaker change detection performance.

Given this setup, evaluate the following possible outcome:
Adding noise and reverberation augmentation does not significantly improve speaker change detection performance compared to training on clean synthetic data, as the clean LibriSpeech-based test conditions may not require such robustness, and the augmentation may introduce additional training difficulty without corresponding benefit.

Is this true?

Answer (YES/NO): YES